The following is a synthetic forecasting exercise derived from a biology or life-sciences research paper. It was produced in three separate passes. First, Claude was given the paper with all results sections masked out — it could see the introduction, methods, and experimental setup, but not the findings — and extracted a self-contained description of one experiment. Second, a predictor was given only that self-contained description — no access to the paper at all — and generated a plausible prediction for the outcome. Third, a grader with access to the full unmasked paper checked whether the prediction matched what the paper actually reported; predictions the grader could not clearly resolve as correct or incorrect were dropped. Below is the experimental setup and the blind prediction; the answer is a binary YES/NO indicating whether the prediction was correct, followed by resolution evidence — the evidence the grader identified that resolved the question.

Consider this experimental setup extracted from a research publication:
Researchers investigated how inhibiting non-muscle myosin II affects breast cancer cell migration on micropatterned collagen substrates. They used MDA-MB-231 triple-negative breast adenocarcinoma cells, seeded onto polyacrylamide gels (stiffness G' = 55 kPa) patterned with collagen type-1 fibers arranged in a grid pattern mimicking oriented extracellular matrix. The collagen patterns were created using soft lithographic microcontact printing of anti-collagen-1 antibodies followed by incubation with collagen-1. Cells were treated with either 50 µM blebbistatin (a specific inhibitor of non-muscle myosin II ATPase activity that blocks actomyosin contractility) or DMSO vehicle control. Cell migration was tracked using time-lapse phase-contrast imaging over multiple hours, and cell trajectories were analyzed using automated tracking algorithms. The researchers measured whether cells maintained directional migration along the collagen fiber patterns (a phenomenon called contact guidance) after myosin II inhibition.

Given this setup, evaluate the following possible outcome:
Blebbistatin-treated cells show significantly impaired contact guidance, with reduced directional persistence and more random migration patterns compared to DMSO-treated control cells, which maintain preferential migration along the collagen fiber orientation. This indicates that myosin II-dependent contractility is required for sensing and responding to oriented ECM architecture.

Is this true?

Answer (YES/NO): NO